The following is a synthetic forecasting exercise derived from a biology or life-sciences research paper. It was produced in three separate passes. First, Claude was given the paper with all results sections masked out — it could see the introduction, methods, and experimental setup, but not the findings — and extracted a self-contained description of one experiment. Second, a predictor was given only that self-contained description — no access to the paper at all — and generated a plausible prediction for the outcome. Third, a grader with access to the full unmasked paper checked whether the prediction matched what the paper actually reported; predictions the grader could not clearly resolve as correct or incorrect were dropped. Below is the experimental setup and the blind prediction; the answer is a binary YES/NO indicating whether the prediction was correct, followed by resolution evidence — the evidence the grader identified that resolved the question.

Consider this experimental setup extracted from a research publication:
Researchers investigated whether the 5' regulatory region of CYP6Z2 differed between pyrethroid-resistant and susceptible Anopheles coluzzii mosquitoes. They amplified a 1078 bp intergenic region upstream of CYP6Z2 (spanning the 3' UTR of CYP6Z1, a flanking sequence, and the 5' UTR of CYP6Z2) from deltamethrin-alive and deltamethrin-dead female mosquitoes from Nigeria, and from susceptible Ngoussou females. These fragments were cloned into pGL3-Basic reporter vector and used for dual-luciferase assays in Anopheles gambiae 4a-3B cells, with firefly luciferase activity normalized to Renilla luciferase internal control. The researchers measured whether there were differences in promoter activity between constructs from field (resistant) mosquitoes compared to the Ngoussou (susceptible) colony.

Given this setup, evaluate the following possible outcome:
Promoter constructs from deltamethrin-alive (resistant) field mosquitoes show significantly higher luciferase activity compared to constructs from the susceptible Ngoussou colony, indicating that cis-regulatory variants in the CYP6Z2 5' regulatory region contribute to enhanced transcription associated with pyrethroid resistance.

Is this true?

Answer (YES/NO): NO